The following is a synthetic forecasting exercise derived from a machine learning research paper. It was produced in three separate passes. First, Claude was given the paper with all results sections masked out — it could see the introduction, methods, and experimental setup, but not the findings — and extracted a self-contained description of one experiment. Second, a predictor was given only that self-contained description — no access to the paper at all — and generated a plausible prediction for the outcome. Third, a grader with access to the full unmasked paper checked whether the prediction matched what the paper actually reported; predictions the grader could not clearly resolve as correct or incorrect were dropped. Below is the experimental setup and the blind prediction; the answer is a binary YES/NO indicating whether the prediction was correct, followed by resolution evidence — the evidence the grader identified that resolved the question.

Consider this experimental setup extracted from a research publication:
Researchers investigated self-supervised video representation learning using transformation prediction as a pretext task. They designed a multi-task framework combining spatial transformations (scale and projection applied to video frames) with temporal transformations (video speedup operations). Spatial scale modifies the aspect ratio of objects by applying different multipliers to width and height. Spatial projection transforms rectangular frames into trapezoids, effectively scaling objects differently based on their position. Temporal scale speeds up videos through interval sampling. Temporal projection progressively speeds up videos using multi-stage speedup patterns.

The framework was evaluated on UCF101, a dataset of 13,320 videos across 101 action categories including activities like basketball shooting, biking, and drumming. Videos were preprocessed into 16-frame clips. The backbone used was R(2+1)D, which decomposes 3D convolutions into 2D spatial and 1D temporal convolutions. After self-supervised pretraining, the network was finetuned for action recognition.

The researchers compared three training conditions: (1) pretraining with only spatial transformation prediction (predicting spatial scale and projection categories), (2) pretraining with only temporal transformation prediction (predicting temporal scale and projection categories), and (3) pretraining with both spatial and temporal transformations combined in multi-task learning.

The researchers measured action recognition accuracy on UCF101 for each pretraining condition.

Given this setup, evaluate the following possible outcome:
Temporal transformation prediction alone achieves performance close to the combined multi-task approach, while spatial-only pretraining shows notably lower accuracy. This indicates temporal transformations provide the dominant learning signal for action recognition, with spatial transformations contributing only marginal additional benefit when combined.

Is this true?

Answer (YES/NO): YES